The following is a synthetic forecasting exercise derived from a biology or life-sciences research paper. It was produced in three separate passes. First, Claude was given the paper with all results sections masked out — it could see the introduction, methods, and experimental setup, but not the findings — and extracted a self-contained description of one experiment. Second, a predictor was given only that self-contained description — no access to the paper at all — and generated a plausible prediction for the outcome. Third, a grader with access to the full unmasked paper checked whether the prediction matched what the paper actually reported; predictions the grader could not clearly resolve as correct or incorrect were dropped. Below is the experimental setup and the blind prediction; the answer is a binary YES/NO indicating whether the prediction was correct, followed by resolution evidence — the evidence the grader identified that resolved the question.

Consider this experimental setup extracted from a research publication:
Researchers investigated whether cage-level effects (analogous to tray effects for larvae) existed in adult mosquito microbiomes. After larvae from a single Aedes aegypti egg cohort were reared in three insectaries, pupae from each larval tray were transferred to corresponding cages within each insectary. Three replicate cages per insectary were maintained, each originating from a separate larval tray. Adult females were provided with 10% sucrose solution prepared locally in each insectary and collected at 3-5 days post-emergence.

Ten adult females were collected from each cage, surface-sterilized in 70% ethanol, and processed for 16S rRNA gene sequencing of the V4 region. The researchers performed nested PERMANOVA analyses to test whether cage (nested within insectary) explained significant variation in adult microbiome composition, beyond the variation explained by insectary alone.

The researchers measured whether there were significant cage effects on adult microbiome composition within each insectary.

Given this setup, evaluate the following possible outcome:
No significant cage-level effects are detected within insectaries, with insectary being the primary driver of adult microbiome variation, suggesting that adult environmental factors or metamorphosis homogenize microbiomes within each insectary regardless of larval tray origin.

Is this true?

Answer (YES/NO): NO